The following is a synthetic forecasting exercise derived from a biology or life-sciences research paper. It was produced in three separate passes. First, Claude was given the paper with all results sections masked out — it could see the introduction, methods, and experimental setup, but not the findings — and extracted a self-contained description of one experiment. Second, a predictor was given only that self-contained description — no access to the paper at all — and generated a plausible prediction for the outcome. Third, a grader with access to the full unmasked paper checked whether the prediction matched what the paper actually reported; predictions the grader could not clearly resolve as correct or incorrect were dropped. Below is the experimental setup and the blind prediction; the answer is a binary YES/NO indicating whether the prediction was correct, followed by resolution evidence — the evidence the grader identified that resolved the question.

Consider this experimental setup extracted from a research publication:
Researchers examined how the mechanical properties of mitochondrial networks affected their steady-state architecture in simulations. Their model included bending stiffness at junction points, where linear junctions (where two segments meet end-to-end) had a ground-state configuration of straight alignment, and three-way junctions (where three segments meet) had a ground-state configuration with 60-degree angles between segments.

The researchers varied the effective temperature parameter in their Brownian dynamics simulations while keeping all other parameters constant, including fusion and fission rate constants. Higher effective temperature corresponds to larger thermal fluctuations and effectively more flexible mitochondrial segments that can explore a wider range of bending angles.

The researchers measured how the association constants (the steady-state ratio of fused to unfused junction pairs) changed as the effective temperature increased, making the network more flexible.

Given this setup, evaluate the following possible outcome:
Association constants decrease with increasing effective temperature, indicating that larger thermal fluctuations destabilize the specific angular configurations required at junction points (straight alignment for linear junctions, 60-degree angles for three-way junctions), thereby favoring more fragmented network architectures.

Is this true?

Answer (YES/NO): NO